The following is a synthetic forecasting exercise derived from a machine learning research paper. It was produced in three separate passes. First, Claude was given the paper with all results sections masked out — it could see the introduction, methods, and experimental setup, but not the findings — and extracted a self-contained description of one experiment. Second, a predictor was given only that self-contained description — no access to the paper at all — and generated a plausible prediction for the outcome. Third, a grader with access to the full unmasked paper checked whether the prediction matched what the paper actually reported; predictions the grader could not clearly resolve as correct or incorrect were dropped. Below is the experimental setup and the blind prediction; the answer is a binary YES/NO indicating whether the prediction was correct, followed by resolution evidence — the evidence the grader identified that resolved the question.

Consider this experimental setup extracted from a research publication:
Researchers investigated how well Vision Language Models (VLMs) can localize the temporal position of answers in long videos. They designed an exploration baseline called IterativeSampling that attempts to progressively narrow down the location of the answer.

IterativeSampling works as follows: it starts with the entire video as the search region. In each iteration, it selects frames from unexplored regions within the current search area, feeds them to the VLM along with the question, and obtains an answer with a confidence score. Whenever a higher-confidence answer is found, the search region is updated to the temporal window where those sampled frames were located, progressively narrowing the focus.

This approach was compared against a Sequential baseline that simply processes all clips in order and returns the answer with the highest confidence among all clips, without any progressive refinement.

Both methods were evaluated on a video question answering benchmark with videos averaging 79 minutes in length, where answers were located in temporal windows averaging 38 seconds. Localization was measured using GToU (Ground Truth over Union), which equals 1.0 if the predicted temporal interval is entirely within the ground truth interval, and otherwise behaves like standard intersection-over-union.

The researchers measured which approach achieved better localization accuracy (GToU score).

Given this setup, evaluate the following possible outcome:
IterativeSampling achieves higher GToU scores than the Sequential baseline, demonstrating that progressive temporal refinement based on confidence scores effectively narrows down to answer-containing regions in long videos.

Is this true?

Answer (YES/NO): NO